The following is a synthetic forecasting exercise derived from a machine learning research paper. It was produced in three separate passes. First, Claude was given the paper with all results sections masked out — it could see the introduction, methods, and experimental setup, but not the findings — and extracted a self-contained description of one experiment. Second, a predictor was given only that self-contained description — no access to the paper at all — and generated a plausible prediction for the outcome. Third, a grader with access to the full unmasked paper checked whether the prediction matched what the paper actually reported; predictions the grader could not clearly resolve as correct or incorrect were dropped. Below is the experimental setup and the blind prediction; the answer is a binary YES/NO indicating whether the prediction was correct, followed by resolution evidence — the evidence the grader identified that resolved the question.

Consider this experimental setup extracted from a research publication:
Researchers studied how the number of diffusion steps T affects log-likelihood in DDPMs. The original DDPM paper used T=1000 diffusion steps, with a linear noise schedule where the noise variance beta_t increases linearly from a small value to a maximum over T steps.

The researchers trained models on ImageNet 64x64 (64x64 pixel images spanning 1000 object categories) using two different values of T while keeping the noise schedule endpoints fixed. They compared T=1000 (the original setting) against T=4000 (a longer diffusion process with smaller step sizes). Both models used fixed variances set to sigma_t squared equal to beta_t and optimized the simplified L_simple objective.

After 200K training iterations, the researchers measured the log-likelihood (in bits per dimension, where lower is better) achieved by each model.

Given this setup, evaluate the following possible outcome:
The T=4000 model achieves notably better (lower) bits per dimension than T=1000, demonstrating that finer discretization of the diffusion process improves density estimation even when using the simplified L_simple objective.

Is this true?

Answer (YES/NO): YES